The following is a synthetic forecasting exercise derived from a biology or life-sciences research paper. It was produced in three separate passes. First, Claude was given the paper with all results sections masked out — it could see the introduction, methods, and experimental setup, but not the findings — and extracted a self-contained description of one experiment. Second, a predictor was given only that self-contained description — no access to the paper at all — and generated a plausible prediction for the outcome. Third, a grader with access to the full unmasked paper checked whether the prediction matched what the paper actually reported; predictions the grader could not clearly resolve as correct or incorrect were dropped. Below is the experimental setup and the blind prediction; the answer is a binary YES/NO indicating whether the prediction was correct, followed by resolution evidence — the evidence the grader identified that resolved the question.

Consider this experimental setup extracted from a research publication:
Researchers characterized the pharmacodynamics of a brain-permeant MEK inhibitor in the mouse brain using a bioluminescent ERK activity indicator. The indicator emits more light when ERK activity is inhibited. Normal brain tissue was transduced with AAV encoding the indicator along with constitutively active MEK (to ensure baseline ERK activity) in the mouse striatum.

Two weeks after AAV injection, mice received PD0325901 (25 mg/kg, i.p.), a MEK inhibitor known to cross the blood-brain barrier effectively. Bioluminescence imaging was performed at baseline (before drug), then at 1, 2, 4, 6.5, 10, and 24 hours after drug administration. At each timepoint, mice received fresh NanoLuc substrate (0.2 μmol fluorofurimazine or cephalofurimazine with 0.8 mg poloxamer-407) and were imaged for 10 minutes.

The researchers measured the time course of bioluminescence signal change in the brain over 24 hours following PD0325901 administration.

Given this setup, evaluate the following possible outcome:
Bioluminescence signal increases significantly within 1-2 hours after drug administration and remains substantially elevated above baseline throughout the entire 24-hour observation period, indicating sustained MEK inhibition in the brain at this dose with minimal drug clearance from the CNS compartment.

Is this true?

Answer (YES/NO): NO